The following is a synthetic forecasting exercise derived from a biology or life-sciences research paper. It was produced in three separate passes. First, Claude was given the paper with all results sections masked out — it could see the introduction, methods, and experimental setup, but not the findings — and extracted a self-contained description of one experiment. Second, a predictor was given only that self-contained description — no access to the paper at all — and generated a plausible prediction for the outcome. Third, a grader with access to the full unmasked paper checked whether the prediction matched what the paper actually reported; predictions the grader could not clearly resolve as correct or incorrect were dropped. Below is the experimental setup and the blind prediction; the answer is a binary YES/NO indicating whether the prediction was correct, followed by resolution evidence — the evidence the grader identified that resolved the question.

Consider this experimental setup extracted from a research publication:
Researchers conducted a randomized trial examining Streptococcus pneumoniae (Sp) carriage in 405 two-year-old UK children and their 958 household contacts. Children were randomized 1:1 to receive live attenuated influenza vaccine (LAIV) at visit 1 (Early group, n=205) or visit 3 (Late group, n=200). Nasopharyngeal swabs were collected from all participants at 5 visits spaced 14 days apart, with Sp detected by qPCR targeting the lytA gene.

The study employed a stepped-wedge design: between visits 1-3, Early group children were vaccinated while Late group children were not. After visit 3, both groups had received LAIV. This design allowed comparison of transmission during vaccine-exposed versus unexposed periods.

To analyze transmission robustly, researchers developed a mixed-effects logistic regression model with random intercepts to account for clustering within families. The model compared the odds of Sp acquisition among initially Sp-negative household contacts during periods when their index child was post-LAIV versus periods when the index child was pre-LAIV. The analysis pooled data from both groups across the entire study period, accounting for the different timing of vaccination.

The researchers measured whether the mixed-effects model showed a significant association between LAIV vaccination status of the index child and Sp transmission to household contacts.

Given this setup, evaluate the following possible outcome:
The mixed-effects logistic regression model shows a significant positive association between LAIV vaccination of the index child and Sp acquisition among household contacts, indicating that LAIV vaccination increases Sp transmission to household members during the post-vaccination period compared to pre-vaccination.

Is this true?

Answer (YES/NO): YES